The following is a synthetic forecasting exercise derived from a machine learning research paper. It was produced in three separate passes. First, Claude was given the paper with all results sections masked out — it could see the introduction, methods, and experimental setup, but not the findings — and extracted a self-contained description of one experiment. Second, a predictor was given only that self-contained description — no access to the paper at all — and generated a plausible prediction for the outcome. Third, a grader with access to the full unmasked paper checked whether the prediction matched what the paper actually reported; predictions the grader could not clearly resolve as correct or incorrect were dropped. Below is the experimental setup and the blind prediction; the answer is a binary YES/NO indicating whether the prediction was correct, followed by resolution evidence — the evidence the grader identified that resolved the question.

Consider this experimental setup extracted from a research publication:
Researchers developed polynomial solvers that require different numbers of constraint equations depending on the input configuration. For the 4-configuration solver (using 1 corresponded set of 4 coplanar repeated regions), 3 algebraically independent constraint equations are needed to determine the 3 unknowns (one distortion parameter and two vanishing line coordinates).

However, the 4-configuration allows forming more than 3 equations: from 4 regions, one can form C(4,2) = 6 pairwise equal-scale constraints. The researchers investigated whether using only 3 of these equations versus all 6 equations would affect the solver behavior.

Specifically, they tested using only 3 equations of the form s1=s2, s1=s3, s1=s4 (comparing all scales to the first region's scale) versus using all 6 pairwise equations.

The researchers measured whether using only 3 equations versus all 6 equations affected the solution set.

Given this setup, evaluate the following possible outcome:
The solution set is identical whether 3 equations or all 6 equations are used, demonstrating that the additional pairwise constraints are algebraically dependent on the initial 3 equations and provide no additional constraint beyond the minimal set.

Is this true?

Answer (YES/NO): NO